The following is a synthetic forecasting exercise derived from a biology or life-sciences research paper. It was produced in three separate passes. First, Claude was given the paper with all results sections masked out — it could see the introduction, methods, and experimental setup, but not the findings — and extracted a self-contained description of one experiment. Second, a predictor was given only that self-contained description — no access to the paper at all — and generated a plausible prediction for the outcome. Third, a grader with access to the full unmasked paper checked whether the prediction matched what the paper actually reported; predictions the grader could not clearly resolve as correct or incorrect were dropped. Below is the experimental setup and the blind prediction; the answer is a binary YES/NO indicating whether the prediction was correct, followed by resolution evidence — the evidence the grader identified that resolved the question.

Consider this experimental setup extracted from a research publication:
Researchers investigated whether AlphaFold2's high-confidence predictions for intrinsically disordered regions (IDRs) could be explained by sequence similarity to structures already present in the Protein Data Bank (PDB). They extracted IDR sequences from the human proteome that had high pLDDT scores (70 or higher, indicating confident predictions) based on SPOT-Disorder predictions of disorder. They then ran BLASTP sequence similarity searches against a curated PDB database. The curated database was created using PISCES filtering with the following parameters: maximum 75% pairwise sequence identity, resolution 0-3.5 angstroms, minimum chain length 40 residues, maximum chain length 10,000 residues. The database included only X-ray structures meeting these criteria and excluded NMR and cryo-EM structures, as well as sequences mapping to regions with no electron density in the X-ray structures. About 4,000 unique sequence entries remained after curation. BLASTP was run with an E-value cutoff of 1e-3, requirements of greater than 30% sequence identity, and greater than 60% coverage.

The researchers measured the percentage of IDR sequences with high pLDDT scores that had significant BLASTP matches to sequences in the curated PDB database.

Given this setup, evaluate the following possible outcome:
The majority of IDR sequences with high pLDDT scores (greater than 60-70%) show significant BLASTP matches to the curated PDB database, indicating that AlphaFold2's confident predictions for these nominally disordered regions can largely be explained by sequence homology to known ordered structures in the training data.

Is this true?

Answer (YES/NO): NO